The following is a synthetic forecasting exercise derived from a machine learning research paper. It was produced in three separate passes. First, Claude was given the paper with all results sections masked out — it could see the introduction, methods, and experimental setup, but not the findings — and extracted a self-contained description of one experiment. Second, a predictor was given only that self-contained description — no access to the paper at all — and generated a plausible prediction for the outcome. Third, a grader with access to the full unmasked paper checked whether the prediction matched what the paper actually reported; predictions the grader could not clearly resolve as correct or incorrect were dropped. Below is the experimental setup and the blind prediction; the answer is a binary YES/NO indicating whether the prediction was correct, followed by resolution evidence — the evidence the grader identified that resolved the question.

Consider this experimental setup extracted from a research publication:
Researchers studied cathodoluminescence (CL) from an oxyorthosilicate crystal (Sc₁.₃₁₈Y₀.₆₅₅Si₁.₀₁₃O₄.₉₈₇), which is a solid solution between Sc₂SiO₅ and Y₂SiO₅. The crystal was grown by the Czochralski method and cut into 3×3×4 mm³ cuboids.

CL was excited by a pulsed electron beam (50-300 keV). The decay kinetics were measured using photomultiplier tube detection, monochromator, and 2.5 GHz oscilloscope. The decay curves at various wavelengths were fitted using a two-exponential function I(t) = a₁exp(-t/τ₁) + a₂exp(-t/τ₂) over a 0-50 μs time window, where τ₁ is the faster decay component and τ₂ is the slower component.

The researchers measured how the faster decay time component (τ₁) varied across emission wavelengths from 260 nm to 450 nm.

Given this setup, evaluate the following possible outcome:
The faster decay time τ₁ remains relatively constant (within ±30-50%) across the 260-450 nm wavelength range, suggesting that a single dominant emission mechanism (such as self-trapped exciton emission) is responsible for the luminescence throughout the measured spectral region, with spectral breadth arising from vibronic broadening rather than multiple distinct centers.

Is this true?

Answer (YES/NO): NO